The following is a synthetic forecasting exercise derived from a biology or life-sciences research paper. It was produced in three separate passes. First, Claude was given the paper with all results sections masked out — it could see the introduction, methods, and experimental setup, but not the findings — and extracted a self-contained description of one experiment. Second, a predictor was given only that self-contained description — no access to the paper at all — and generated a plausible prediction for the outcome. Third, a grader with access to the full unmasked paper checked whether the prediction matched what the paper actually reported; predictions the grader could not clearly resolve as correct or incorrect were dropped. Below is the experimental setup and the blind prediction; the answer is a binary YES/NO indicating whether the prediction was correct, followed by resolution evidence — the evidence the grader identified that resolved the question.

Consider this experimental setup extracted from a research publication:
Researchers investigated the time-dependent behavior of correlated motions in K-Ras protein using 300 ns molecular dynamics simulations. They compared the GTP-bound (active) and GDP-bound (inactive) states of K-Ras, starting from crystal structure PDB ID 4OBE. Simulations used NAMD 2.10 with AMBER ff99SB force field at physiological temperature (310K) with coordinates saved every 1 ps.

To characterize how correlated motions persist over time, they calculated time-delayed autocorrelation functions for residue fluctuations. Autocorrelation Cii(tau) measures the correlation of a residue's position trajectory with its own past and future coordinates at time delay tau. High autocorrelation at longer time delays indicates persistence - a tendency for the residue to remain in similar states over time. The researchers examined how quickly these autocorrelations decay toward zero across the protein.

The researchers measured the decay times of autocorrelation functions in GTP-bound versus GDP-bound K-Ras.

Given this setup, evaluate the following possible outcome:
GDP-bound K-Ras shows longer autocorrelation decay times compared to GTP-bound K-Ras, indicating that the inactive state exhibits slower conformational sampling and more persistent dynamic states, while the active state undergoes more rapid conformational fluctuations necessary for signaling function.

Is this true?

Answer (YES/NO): NO